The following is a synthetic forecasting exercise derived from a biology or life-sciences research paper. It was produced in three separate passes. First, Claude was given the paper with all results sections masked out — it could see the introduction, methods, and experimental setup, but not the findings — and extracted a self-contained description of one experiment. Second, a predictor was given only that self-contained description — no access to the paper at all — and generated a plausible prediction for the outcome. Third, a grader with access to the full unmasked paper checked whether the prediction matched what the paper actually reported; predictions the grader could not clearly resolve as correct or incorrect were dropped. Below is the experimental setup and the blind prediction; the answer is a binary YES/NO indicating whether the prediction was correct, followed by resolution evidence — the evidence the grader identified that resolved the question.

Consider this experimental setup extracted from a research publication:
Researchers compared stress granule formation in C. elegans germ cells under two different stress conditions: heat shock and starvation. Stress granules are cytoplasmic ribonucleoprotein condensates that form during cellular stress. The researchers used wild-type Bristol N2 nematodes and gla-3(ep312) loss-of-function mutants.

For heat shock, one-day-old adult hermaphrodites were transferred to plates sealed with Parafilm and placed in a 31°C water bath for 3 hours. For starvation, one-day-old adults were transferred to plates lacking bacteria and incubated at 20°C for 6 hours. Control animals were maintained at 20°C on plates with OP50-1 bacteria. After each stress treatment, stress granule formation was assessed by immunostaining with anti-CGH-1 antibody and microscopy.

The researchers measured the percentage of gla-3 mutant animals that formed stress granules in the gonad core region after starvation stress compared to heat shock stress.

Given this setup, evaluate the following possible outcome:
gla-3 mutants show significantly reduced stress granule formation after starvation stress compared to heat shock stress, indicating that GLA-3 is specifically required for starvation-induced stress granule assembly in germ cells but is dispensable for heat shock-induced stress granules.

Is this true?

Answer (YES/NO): NO